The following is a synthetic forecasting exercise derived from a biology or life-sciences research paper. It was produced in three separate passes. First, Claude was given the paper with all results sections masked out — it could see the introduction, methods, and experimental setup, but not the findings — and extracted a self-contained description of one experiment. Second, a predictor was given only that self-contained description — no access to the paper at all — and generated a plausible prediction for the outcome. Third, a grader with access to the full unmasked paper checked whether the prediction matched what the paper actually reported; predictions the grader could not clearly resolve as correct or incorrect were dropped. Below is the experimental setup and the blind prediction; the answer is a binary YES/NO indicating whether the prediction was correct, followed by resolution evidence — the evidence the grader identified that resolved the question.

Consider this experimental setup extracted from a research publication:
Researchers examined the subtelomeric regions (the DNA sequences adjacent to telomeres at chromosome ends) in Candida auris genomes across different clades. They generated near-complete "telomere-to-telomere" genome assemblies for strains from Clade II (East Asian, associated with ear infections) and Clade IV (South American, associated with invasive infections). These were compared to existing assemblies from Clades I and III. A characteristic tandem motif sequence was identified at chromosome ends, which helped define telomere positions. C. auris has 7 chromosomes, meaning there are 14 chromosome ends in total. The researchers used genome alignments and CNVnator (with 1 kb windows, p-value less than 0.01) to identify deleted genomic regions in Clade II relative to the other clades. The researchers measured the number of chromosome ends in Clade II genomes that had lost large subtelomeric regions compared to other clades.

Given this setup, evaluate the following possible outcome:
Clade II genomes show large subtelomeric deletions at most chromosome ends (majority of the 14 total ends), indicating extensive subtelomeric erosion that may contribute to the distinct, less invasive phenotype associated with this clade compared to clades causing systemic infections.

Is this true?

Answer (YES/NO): YES